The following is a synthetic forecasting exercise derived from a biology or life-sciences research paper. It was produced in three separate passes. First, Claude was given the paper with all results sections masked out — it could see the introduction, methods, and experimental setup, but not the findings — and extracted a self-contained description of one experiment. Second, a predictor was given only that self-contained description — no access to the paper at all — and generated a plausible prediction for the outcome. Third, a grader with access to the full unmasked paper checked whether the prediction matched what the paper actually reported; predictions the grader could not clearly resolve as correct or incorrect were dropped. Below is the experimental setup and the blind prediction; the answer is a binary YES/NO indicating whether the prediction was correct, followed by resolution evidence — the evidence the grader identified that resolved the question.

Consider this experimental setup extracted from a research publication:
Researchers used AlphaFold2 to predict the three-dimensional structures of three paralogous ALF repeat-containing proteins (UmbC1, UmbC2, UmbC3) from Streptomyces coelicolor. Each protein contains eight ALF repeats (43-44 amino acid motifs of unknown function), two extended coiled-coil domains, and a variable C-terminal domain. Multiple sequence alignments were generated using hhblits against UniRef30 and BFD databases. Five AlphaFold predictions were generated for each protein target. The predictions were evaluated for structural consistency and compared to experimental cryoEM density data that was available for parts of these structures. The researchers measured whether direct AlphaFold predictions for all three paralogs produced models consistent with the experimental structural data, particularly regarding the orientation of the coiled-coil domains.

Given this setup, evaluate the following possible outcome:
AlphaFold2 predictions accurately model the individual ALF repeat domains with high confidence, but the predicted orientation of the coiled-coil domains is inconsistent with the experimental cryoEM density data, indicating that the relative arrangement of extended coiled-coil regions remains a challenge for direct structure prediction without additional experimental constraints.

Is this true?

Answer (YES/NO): NO